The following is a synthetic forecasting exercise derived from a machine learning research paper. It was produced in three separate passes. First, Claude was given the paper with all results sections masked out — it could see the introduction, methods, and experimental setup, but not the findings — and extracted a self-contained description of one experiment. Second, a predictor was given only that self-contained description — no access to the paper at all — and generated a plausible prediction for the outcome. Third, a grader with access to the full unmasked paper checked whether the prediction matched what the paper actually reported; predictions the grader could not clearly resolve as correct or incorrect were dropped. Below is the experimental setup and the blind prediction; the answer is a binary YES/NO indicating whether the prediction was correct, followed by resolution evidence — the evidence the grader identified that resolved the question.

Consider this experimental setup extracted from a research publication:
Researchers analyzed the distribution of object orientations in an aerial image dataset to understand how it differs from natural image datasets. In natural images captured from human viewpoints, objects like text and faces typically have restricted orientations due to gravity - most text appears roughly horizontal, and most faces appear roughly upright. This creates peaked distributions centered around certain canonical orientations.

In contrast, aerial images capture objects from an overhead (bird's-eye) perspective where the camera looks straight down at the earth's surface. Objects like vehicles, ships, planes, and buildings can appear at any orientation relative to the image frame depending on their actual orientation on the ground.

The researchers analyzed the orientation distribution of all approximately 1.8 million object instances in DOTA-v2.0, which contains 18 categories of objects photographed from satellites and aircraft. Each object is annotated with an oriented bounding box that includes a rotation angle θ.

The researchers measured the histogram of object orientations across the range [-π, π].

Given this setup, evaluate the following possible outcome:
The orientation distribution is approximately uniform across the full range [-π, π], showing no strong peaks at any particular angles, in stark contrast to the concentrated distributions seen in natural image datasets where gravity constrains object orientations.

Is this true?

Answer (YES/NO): YES